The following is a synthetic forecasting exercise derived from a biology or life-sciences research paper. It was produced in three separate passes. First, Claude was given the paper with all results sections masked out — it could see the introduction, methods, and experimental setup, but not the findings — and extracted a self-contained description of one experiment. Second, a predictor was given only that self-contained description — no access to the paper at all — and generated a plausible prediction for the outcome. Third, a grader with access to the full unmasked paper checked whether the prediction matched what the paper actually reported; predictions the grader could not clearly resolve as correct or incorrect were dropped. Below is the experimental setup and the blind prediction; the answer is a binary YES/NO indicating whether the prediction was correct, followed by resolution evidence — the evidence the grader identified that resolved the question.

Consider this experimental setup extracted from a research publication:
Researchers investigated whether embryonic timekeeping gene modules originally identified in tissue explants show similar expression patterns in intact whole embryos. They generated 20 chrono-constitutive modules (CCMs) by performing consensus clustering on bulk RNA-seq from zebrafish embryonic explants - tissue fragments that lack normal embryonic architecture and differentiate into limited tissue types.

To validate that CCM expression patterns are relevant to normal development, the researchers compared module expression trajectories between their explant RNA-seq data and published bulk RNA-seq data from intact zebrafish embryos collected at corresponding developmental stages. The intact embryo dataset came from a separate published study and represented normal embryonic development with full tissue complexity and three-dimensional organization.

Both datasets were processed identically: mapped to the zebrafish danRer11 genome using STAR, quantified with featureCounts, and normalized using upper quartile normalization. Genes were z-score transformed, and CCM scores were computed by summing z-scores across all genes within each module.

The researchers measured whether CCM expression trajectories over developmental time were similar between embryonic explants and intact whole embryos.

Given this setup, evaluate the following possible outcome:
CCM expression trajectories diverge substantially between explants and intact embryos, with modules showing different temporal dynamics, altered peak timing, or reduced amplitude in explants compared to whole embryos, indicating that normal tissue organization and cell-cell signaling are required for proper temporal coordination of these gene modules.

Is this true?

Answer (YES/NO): NO